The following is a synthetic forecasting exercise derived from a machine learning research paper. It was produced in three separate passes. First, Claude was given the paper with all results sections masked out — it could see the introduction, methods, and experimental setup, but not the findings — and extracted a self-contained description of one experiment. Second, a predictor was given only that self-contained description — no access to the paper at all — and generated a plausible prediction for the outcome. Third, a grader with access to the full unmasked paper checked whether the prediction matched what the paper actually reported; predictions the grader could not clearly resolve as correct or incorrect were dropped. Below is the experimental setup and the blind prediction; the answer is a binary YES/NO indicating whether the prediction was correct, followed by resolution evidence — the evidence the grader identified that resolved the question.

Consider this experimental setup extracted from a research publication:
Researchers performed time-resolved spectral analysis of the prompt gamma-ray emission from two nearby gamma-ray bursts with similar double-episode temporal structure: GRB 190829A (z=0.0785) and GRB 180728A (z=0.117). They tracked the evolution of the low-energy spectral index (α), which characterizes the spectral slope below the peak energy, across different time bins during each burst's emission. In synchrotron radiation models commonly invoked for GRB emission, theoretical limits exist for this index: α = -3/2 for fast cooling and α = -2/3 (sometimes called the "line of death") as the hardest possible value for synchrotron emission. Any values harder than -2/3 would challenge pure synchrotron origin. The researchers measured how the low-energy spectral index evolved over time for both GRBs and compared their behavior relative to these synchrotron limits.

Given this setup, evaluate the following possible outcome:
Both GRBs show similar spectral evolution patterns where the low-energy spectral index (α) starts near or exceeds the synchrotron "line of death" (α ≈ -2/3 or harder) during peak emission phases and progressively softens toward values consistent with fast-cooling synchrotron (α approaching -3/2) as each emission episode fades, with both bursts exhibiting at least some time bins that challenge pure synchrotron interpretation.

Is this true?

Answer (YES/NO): NO